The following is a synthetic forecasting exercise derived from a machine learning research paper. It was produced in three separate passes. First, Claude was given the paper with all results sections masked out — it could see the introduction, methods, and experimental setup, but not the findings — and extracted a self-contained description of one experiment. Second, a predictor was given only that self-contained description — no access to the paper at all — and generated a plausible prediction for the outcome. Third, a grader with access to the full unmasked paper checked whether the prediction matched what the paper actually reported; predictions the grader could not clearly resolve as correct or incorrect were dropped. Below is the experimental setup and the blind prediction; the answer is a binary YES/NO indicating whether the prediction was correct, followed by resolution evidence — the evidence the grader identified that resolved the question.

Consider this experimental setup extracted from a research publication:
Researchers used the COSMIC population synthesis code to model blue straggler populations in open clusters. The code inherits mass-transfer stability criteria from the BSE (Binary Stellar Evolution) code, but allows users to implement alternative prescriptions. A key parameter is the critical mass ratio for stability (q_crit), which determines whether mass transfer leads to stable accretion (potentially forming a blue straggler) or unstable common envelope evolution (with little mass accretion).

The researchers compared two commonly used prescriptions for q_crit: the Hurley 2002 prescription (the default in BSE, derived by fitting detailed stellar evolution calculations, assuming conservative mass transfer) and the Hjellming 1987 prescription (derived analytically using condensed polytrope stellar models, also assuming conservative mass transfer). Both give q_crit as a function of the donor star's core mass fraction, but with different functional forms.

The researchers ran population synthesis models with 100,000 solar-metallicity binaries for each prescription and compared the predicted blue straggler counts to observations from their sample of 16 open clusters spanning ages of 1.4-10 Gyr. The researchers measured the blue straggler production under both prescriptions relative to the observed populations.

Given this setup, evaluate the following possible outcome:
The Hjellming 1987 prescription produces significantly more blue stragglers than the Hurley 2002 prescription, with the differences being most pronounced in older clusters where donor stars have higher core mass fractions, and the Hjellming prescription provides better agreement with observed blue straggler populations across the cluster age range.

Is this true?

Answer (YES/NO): NO